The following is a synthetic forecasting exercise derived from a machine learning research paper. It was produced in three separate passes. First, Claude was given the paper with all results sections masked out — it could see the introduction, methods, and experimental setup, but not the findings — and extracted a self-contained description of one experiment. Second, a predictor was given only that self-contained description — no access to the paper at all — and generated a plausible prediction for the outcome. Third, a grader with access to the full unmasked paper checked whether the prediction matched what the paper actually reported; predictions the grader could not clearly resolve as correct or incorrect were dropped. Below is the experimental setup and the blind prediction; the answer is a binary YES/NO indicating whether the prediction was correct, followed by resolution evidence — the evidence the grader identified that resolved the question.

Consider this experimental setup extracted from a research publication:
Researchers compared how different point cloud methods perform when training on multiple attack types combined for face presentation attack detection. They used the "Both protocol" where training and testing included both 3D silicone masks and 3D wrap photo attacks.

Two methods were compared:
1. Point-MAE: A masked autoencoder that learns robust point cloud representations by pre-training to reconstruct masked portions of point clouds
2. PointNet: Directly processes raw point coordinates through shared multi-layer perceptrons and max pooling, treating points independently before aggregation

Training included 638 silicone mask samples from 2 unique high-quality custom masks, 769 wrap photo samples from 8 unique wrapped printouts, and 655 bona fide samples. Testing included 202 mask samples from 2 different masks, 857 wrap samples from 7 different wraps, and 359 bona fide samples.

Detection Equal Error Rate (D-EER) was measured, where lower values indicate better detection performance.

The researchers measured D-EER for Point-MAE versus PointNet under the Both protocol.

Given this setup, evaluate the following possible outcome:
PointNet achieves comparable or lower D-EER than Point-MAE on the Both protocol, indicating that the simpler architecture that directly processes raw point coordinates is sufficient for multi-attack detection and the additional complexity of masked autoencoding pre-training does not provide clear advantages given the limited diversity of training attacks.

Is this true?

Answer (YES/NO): YES